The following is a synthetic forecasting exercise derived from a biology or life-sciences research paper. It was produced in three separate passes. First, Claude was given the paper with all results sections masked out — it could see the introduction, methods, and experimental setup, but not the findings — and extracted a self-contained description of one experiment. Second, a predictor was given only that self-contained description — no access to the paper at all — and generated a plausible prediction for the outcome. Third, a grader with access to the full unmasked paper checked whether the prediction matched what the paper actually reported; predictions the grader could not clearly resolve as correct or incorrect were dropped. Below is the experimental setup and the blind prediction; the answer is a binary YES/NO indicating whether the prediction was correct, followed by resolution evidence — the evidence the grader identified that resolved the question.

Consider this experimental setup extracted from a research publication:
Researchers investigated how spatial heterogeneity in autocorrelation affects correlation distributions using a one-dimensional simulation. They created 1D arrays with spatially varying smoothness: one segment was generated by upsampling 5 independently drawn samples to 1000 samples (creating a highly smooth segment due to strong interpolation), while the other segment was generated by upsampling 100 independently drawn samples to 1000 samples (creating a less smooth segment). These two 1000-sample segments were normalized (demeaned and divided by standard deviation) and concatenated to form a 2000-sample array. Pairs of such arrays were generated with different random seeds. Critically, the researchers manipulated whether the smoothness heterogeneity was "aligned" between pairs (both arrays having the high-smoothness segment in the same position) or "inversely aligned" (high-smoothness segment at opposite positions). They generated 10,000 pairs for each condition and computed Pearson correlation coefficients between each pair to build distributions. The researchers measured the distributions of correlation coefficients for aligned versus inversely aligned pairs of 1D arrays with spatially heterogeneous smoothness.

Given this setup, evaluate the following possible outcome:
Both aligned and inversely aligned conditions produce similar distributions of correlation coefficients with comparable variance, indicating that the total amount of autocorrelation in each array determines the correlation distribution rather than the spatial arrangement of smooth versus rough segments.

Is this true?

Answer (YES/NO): NO